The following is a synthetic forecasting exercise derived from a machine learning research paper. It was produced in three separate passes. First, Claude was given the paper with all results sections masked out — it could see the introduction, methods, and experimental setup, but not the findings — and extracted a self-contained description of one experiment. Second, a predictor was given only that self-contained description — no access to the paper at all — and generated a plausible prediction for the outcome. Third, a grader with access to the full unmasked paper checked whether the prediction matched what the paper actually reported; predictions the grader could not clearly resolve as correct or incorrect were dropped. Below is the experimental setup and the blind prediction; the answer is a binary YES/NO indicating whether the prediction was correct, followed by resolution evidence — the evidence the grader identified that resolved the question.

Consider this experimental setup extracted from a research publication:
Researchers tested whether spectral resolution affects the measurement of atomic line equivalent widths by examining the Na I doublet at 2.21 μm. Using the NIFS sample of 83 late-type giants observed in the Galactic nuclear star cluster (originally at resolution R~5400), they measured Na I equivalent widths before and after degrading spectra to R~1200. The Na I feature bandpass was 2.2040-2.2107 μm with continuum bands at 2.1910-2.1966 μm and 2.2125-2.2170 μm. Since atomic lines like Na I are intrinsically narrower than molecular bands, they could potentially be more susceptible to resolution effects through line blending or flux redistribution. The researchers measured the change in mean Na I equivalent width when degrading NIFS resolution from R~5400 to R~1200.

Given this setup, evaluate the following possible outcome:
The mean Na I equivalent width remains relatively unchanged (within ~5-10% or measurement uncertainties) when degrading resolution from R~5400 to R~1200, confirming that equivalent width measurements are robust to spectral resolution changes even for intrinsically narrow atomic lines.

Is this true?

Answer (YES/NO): YES